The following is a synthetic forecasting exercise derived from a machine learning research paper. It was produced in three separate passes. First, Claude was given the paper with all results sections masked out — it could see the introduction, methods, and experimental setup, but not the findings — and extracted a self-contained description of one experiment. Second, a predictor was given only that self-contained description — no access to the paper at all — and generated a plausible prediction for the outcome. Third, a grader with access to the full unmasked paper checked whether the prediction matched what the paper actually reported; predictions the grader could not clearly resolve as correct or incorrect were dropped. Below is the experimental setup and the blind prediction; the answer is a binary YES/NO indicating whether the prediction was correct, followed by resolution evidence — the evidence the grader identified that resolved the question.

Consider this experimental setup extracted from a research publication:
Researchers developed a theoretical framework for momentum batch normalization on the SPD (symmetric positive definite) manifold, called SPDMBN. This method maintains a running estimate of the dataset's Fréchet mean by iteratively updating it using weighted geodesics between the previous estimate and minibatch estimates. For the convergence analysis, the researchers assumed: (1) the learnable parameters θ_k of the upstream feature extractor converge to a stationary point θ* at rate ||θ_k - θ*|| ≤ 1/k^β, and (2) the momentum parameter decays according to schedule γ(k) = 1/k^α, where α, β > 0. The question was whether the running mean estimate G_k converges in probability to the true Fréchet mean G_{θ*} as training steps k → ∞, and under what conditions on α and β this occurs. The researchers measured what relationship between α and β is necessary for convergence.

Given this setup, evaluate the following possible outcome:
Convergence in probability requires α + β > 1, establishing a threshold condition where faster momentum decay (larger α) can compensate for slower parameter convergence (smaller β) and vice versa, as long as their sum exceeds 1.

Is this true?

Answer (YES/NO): NO